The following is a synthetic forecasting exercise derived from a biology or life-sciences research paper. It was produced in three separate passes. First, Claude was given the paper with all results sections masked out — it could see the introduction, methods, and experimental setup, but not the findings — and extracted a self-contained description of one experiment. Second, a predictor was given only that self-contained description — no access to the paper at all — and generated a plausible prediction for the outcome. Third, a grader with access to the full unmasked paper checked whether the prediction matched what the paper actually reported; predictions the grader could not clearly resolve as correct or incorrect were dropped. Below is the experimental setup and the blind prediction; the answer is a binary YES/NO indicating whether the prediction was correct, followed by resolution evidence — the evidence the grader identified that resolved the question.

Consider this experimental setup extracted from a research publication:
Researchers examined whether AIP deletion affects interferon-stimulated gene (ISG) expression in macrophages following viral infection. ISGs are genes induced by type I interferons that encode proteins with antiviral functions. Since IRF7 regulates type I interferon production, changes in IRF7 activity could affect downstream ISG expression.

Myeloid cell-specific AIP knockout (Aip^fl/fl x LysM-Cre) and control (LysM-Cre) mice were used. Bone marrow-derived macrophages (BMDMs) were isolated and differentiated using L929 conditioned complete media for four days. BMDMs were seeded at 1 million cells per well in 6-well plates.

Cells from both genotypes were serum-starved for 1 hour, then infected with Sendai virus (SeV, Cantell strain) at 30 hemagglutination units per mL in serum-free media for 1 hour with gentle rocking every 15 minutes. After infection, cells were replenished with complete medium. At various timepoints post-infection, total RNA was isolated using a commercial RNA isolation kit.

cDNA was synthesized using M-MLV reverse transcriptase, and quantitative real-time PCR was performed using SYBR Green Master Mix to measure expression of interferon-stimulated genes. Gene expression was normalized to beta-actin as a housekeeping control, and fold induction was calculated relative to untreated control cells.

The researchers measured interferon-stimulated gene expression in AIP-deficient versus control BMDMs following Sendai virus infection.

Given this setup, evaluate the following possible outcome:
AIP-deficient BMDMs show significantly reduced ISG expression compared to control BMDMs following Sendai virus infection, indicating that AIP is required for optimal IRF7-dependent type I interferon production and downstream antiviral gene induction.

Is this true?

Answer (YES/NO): NO